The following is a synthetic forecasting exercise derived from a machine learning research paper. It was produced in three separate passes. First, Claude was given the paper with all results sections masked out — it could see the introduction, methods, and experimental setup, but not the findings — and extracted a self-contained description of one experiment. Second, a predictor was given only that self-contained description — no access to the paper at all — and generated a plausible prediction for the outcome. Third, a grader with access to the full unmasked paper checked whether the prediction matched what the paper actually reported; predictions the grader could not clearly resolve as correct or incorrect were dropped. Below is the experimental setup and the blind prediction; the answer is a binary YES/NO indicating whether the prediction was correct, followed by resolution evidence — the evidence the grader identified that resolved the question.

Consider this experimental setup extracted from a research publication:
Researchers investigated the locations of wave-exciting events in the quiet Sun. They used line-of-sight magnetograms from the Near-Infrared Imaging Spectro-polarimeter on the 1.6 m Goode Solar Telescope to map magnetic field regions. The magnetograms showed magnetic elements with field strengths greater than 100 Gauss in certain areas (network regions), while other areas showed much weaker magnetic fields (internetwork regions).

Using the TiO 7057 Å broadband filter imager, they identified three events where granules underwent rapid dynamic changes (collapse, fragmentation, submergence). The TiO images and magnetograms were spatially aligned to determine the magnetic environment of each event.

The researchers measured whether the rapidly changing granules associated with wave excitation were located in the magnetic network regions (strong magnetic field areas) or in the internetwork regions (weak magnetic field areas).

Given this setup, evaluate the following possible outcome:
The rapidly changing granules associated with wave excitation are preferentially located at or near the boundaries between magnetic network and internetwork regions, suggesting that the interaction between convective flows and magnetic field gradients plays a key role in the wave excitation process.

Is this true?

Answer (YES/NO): NO